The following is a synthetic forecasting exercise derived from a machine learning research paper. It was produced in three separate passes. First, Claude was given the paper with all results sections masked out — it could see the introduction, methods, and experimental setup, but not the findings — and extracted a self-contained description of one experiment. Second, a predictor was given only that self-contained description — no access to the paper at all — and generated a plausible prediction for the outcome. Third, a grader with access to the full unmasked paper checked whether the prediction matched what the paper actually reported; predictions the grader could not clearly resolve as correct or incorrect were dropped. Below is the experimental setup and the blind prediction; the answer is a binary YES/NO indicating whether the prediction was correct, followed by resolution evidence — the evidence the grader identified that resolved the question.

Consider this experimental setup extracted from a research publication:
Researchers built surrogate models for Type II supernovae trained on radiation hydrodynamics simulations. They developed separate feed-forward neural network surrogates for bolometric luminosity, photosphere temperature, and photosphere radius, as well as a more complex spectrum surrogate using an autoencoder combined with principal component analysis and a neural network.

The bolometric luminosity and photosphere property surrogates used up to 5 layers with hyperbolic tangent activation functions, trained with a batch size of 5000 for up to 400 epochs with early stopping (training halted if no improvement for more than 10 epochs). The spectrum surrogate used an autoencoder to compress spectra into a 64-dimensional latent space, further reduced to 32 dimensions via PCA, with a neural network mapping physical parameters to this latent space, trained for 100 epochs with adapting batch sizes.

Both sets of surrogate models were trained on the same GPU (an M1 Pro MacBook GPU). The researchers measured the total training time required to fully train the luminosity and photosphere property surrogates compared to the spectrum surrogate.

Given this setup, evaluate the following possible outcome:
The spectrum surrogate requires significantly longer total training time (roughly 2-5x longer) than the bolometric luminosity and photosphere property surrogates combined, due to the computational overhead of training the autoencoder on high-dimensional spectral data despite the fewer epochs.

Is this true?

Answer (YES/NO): YES